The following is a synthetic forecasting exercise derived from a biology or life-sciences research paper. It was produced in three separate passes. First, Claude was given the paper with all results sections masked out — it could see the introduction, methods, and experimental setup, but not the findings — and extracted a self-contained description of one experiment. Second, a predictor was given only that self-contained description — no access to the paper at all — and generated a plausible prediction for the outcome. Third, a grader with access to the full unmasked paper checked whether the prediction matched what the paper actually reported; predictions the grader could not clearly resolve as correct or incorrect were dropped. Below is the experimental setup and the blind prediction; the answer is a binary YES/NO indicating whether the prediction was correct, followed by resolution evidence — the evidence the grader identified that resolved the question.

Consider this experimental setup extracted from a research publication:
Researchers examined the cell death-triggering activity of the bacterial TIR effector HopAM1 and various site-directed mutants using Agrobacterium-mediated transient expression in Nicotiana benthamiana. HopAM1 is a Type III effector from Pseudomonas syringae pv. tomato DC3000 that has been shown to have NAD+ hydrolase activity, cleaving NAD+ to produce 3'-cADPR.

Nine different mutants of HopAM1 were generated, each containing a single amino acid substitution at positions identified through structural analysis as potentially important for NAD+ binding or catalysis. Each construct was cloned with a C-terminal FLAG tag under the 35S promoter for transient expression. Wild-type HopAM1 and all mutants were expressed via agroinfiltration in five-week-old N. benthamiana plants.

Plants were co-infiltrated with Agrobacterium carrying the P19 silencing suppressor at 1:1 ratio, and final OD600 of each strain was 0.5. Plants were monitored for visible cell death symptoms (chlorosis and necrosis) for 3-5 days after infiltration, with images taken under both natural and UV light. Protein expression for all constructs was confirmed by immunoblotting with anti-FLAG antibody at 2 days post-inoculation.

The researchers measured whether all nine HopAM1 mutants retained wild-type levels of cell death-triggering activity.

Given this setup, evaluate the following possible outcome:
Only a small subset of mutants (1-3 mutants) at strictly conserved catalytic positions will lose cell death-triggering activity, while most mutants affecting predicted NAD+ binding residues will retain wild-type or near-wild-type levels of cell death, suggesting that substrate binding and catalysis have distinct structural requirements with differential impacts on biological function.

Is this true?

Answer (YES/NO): NO